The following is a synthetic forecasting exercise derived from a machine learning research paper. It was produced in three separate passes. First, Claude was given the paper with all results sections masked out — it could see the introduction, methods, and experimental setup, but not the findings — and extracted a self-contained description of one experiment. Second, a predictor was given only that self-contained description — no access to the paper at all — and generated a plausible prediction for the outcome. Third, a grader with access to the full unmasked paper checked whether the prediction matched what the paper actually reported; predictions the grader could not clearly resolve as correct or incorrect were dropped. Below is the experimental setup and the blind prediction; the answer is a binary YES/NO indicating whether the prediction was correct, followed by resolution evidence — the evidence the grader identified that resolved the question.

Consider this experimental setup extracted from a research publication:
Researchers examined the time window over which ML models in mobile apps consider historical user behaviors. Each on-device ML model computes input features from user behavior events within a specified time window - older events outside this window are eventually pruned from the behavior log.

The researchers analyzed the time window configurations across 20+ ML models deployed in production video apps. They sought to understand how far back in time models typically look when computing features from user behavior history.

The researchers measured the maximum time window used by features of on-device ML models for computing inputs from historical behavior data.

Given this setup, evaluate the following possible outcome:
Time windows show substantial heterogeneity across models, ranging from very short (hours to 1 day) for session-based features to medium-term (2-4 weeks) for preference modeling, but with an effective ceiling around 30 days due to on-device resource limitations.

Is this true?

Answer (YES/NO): NO